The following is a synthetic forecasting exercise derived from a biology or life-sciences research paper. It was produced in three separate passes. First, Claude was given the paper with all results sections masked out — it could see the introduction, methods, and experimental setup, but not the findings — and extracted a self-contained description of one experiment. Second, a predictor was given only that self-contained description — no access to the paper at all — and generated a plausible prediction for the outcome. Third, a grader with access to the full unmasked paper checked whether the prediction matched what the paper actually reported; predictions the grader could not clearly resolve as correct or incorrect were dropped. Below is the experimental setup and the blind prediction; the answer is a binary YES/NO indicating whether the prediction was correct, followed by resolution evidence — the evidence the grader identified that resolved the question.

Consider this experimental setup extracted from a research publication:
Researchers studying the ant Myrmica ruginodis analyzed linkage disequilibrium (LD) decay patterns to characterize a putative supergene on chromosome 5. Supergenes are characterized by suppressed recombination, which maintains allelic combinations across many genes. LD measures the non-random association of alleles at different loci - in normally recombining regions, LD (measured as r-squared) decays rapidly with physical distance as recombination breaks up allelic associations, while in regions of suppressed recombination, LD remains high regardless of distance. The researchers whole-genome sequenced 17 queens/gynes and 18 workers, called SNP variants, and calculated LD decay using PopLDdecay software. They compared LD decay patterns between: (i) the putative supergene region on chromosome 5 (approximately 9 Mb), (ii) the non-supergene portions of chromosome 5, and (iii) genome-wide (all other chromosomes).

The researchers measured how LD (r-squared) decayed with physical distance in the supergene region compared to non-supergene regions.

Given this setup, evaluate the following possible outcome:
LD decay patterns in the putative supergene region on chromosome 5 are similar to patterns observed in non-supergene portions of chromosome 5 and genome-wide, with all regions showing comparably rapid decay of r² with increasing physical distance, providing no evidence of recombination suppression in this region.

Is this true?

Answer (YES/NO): NO